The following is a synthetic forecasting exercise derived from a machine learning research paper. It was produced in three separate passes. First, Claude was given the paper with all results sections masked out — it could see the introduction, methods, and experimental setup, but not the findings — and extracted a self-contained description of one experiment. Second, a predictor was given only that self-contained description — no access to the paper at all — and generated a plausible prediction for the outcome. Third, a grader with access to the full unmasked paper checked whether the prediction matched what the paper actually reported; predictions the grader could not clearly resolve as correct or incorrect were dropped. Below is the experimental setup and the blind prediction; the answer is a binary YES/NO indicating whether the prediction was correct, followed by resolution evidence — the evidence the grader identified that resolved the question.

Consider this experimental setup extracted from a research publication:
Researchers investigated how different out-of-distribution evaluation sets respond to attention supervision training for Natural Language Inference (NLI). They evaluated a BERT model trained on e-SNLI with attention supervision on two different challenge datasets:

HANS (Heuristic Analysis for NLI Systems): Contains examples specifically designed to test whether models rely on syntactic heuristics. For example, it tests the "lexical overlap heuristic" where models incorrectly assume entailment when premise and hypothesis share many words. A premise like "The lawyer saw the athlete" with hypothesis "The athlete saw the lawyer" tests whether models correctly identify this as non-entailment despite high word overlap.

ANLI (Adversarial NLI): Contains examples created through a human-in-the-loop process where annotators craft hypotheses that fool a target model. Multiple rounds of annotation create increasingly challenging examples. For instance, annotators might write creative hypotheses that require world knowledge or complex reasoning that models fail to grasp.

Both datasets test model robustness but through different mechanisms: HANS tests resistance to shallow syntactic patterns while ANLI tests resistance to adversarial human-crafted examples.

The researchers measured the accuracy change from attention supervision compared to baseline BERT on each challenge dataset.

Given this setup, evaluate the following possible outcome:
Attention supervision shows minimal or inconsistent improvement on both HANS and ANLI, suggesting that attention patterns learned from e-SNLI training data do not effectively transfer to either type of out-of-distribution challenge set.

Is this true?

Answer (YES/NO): NO